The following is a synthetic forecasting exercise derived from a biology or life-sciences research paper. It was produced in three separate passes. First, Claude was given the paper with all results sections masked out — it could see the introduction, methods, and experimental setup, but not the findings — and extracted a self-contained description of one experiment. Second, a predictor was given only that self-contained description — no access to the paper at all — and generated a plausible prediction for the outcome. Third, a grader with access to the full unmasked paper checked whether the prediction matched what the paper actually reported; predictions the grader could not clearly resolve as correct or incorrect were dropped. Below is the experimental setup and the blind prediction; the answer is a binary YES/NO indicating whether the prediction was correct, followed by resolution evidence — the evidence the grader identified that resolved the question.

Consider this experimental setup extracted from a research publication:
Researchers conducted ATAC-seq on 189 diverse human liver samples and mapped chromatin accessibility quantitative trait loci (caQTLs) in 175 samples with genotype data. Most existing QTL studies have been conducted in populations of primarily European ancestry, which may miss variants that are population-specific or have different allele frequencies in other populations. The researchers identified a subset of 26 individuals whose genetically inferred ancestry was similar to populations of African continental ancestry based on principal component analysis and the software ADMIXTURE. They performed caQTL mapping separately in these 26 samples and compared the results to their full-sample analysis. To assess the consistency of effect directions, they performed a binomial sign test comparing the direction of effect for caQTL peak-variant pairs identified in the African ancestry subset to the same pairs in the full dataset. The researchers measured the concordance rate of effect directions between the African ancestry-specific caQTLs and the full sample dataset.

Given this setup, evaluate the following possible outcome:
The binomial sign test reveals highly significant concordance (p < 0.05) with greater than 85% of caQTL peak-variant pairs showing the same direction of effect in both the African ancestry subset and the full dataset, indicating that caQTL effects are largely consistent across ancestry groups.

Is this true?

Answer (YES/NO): NO